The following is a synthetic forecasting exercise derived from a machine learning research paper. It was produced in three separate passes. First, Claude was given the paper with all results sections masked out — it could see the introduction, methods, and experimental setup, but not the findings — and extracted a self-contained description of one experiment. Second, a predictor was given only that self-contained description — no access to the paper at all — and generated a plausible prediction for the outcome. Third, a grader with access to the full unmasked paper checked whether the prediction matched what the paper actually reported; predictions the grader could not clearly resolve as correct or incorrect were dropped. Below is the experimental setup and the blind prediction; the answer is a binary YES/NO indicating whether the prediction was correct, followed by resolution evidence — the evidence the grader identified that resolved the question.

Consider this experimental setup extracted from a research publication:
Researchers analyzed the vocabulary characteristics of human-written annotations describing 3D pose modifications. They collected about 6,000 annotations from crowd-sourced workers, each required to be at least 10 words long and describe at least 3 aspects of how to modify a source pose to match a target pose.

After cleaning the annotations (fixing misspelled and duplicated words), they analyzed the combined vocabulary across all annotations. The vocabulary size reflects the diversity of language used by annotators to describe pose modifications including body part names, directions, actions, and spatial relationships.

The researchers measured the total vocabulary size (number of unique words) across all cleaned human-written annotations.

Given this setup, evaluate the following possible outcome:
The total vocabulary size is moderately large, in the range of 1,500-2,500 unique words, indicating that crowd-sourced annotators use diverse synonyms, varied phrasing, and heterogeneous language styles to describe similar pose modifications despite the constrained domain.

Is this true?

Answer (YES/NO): NO